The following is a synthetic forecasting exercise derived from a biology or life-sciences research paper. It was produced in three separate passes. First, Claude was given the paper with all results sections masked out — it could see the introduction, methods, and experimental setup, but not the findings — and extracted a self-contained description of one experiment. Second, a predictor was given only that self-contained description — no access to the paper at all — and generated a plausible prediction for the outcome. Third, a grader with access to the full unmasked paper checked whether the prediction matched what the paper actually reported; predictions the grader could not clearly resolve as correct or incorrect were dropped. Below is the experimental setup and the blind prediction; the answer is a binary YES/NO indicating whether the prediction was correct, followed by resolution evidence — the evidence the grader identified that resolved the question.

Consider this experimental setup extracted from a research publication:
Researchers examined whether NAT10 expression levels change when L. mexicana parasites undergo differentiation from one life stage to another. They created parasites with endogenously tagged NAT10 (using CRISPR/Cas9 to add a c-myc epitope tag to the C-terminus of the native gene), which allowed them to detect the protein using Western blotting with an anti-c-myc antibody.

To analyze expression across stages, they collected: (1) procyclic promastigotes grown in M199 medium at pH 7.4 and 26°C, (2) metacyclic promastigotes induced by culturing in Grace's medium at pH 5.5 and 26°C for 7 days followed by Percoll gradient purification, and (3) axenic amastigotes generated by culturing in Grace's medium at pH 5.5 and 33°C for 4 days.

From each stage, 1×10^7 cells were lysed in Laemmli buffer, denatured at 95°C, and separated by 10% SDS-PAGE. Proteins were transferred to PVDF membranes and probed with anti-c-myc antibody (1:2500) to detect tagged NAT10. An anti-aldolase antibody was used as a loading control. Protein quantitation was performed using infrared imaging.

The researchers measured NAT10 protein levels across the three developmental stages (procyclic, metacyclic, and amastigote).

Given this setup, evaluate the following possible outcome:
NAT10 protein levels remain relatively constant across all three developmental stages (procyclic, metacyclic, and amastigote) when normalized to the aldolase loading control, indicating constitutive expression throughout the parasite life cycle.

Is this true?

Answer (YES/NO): NO